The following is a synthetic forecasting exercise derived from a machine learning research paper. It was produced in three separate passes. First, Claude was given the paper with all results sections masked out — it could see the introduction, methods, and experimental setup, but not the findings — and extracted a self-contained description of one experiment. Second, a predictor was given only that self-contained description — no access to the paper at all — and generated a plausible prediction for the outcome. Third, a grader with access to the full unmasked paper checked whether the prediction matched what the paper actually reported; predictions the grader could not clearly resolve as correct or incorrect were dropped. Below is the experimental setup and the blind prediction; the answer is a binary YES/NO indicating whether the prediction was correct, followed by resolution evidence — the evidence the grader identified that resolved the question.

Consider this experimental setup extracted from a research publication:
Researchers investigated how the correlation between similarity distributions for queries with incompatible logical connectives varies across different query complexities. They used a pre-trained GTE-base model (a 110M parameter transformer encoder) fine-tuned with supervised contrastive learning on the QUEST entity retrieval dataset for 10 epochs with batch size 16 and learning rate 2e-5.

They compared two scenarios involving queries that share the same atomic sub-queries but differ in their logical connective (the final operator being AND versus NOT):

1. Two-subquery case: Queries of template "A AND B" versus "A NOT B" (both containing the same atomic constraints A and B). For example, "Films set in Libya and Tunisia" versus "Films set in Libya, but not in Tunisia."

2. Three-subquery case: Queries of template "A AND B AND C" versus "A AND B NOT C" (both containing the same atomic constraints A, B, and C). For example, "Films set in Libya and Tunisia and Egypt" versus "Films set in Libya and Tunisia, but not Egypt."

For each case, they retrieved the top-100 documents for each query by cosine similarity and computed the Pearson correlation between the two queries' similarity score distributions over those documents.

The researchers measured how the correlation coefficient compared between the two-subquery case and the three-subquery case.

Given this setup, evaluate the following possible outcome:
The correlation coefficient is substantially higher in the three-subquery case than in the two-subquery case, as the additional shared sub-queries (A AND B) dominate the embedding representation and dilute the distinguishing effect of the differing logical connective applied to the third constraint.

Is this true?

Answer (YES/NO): NO